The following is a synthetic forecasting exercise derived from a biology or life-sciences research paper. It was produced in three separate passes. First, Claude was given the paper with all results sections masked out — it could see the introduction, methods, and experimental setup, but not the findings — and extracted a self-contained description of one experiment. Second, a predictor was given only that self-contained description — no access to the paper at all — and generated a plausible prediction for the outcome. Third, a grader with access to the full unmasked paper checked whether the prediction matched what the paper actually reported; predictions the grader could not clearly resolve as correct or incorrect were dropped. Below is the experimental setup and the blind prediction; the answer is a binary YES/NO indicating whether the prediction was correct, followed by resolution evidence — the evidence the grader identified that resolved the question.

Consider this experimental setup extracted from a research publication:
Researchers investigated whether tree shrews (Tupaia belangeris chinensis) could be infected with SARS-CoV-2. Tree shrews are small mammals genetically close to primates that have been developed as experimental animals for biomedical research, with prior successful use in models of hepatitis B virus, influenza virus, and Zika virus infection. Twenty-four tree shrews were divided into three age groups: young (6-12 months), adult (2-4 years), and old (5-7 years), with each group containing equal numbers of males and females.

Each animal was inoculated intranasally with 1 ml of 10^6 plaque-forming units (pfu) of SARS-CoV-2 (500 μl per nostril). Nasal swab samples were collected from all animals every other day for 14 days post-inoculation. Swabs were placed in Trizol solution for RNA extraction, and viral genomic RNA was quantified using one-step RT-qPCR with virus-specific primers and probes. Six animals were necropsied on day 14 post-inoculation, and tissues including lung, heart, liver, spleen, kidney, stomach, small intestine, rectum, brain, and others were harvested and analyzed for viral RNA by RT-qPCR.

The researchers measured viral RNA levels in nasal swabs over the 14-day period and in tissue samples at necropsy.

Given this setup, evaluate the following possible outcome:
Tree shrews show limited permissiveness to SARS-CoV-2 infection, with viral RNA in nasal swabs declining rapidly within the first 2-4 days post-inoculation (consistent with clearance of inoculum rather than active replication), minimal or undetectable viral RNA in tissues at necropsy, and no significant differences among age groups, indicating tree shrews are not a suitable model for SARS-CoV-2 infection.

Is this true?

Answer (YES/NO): NO